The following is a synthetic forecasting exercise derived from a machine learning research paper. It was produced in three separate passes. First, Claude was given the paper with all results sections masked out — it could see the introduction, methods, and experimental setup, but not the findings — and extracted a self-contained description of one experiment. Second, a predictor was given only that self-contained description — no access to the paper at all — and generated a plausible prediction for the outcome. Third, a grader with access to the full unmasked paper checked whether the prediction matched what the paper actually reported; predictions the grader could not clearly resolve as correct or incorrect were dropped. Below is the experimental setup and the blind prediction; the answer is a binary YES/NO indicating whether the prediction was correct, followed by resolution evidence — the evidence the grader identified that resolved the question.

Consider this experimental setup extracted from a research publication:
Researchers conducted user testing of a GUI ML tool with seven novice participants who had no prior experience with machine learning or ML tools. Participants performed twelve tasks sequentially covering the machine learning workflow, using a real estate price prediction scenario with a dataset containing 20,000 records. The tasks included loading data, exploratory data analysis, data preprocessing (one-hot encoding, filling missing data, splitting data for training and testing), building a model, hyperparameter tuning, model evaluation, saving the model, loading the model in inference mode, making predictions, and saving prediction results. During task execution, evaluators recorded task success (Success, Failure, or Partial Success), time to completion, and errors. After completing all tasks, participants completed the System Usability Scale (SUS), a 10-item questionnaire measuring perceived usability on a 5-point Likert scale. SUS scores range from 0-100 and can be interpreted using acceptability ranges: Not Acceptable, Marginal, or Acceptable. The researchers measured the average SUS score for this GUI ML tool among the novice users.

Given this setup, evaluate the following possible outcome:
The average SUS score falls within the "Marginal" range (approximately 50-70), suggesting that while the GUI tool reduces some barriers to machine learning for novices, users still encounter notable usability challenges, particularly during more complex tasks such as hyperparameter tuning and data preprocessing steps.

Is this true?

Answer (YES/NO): NO